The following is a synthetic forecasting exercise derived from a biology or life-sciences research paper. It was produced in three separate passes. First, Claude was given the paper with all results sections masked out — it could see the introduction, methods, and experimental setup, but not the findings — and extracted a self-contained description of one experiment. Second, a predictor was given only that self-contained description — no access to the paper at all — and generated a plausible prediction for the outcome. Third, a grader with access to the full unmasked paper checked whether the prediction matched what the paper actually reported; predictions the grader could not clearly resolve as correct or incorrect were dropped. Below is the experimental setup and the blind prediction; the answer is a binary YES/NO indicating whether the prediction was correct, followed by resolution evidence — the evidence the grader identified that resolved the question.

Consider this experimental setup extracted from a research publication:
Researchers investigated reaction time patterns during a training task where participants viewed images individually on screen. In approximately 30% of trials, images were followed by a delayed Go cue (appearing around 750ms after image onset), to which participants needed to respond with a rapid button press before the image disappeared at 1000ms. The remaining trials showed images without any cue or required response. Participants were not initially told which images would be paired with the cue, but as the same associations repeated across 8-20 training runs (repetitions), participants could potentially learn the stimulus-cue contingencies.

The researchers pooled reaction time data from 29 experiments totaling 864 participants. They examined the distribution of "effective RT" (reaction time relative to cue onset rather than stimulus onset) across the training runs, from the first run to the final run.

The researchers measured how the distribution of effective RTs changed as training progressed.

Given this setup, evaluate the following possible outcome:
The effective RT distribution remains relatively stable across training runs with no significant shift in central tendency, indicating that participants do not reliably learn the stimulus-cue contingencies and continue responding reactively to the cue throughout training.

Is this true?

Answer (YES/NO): NO